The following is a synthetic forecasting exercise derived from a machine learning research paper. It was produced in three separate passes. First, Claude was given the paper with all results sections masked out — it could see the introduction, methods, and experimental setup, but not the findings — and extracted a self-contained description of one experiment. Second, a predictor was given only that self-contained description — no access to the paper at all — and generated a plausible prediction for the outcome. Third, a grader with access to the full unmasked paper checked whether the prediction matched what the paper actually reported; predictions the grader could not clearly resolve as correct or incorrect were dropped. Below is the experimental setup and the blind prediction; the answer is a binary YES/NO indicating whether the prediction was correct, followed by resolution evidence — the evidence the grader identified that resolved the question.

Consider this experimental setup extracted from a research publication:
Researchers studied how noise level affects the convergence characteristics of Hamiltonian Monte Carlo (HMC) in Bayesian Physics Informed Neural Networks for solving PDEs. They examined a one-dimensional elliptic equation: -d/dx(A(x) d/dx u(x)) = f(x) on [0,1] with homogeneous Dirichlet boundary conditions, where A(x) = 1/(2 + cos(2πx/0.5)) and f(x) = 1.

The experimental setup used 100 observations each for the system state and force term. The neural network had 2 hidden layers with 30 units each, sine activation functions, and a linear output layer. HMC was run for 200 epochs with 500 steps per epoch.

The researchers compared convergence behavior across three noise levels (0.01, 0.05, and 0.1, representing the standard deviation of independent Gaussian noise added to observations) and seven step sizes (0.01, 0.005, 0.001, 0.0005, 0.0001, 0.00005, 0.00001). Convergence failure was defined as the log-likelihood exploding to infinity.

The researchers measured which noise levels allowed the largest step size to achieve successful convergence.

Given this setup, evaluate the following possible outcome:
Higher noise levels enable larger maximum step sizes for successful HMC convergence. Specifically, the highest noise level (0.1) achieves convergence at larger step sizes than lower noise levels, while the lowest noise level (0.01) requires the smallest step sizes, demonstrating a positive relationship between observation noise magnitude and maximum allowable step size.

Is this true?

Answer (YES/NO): NO